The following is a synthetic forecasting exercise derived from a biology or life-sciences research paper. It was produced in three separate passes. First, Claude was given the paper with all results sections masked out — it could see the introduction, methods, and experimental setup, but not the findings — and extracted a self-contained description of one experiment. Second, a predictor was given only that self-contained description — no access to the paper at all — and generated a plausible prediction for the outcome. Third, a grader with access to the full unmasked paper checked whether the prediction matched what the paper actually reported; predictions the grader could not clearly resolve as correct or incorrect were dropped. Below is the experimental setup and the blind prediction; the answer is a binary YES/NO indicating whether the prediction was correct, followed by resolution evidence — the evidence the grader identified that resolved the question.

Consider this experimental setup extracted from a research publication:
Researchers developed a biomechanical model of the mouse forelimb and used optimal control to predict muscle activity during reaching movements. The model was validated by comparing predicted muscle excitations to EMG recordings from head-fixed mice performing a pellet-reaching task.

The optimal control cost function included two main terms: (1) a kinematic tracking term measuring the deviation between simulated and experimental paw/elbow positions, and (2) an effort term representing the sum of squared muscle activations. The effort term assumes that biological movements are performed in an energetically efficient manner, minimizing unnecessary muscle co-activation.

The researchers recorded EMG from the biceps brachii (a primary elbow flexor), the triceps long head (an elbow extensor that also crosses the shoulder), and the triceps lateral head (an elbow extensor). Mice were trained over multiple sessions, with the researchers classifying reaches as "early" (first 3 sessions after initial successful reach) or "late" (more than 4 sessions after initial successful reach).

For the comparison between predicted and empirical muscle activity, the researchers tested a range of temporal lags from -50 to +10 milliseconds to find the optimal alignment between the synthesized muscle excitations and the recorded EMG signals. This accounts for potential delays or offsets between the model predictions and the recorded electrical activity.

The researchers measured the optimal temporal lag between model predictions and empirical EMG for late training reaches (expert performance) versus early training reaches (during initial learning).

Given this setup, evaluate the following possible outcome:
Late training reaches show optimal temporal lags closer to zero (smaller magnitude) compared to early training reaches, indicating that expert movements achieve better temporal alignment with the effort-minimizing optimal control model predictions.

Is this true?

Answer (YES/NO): YES